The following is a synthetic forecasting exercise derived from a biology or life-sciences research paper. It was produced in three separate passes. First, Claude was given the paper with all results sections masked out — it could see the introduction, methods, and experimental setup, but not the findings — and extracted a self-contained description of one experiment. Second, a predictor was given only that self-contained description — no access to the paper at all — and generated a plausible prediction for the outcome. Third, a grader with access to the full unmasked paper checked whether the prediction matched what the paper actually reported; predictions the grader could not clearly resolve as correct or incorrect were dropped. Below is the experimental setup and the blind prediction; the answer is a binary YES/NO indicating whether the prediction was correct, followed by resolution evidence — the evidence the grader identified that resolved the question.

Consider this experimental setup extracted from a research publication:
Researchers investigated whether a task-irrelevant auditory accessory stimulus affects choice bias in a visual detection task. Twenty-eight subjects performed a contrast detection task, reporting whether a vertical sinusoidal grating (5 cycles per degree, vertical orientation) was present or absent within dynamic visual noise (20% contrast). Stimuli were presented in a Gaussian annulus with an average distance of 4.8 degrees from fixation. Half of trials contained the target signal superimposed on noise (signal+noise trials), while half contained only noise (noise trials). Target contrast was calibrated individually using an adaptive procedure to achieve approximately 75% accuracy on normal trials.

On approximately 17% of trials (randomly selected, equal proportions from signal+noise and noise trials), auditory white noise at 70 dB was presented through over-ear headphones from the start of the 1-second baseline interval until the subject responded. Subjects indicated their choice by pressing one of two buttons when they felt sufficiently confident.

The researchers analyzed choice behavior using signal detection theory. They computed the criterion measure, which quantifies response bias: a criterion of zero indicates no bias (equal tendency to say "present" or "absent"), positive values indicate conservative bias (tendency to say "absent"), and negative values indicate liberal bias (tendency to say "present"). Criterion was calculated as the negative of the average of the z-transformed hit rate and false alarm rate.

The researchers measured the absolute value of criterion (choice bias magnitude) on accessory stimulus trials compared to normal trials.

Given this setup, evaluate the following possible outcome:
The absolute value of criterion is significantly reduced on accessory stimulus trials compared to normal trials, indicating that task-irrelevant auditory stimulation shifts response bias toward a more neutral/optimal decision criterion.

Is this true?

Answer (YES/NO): YES